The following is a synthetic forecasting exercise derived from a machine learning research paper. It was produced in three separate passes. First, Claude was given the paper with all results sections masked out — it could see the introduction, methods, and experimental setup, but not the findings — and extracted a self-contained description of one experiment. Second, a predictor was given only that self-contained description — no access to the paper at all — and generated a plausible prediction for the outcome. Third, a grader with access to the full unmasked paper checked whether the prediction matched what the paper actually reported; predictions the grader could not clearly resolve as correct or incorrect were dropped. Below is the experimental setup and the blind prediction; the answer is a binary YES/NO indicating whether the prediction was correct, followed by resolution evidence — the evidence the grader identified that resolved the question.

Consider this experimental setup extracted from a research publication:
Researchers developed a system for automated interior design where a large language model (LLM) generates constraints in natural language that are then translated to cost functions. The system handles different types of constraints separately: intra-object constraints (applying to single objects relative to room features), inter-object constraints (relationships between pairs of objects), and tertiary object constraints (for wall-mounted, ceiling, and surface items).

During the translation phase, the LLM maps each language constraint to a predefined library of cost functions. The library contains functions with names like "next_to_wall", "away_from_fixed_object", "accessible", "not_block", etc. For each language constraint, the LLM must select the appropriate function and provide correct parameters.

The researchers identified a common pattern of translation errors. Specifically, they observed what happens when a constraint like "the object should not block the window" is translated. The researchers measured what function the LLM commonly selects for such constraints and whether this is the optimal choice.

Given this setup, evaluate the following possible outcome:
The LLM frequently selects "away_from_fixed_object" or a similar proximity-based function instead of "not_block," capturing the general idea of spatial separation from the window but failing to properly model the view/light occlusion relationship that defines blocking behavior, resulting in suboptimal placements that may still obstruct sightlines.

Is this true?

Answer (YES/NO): NO